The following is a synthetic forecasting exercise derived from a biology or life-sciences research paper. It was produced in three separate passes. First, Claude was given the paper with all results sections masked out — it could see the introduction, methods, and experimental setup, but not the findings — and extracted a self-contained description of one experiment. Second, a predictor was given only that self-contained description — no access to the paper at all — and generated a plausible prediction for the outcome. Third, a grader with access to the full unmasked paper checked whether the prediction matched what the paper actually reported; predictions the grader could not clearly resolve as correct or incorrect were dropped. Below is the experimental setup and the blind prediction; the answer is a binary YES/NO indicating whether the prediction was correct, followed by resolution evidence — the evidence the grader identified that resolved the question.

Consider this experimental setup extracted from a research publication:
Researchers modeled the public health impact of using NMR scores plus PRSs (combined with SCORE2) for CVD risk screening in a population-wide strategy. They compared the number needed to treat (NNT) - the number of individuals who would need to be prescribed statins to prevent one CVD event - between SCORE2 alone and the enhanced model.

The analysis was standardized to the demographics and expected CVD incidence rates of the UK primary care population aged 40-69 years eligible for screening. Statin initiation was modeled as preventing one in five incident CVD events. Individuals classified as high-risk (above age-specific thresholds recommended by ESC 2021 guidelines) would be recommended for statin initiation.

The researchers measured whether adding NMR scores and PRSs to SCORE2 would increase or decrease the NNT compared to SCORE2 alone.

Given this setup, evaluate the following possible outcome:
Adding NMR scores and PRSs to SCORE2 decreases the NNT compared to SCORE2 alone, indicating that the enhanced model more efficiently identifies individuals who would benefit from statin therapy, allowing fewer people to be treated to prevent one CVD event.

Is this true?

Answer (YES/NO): NO